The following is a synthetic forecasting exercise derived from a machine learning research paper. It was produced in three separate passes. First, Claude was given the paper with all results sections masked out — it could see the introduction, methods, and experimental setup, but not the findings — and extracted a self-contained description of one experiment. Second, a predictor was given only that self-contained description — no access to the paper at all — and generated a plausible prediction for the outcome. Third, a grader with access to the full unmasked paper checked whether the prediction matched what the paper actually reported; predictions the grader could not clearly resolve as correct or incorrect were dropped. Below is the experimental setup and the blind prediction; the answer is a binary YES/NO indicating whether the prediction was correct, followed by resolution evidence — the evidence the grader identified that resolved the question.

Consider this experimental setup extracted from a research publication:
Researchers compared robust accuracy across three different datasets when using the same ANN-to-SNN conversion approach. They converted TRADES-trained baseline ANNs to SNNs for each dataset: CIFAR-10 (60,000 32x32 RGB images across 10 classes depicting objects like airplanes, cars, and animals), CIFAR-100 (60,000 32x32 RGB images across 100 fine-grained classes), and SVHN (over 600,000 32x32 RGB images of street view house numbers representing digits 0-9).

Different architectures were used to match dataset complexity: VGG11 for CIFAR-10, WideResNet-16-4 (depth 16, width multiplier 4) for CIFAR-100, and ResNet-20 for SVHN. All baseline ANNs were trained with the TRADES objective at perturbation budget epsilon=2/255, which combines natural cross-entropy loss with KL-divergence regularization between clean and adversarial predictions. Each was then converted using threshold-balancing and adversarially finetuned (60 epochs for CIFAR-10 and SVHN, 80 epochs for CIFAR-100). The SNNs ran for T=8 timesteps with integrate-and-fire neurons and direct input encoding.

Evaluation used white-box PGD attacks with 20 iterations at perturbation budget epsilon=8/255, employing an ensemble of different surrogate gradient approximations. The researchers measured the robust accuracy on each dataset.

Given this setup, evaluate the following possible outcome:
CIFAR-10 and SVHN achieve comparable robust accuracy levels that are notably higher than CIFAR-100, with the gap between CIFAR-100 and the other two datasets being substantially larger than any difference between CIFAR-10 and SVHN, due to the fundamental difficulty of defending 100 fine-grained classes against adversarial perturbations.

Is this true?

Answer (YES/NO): YES